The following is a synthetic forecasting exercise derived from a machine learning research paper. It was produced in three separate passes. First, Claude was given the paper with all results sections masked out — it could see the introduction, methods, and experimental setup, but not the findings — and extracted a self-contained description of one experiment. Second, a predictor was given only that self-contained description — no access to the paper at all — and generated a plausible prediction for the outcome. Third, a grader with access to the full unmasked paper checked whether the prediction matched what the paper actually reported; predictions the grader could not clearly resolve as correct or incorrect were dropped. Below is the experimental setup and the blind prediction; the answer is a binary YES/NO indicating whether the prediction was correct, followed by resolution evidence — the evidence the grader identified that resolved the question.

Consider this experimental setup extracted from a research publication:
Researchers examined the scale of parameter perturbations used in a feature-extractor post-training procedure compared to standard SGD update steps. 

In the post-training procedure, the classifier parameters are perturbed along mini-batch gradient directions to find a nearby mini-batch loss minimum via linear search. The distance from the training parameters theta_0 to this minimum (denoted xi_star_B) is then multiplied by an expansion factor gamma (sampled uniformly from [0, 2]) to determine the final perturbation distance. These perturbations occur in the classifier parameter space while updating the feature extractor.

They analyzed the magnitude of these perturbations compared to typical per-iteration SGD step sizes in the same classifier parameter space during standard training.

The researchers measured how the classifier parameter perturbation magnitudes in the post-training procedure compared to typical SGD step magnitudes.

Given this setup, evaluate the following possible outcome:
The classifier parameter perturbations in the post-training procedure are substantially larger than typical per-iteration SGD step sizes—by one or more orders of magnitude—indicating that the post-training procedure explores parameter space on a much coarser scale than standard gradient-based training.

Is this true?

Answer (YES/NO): YES